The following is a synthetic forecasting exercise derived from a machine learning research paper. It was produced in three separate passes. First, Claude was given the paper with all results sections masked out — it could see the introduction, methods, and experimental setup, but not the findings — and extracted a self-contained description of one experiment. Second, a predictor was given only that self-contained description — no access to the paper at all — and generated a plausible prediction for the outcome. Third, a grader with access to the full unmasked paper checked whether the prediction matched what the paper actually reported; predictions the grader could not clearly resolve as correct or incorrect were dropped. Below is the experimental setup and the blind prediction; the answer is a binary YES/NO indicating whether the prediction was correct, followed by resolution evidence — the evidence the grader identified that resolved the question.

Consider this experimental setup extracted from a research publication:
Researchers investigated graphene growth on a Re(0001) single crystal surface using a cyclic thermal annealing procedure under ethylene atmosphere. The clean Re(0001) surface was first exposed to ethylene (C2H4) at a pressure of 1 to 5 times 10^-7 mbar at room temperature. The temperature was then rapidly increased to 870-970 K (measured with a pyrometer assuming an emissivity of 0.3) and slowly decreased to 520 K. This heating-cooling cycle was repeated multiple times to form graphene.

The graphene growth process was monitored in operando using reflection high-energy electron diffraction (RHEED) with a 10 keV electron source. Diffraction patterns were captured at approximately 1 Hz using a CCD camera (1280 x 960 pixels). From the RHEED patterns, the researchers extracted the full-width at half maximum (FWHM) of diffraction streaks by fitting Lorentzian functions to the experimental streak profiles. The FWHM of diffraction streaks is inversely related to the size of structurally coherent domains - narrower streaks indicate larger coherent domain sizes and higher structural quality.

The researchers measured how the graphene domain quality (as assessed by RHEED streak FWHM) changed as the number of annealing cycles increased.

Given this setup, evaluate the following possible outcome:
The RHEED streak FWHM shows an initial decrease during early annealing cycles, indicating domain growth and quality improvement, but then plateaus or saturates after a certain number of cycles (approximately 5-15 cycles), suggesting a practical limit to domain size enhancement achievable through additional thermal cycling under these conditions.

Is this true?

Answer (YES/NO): NO